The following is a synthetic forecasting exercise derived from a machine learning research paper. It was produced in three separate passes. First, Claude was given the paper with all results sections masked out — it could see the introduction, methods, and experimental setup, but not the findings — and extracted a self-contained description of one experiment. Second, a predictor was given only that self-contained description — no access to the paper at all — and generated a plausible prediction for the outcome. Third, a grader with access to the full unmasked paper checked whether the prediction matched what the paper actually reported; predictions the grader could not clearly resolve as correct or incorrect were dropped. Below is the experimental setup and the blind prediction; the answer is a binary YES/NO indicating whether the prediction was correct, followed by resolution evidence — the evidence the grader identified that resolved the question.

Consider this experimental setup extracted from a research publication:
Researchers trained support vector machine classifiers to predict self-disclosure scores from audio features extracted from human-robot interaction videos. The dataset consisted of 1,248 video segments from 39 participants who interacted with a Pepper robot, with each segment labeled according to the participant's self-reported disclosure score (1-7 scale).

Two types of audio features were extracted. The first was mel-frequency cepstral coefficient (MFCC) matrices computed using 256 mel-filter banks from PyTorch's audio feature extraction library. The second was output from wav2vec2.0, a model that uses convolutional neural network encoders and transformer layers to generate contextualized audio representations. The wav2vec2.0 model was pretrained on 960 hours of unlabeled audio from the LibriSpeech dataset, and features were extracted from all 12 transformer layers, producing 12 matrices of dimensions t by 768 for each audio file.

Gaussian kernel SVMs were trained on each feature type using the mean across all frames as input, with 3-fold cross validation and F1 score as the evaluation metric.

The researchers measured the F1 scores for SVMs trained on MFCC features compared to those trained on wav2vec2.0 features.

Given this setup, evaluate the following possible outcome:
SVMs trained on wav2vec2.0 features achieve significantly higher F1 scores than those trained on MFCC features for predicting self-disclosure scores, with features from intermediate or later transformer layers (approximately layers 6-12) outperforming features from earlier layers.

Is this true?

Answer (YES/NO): NO